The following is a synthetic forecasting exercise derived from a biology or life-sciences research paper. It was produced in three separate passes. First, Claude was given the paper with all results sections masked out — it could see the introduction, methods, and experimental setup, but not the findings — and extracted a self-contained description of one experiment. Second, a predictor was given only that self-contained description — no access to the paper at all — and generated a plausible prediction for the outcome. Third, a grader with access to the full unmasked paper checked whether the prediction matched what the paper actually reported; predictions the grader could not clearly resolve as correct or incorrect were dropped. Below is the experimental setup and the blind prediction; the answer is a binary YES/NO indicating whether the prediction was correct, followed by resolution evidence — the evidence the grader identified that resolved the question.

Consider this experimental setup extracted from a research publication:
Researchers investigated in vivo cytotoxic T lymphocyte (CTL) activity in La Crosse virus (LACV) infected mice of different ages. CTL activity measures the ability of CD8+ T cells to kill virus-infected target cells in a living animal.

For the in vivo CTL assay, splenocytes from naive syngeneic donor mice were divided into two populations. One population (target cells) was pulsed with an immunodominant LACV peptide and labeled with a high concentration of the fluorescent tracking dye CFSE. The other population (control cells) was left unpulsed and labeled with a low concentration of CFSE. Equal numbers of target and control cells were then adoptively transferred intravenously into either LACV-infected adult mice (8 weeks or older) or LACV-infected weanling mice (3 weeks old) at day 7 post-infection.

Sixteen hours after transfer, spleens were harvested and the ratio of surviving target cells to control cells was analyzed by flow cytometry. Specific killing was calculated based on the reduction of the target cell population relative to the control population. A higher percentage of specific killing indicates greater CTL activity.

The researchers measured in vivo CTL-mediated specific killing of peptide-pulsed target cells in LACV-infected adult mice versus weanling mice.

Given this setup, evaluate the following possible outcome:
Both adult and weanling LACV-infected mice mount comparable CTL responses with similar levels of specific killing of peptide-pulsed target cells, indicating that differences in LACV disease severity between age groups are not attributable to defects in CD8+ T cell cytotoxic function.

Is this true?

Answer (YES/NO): NO